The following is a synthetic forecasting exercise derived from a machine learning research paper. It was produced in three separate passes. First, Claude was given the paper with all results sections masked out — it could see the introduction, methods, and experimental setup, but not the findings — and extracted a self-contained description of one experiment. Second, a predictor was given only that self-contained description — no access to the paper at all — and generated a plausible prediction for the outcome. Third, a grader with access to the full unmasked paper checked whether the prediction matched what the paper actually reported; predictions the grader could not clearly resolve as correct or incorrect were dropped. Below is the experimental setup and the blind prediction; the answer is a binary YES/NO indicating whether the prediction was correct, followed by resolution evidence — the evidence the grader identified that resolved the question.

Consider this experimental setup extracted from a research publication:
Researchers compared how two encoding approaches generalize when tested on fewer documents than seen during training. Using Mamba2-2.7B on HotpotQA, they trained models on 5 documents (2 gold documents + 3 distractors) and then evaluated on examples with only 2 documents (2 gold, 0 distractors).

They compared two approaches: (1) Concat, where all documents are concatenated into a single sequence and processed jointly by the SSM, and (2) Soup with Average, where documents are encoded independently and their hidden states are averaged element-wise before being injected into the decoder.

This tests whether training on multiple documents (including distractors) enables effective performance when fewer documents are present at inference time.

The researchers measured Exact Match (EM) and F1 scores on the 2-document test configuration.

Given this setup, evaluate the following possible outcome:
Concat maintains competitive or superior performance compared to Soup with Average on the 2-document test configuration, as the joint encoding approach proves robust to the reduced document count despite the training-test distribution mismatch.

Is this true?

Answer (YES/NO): YES